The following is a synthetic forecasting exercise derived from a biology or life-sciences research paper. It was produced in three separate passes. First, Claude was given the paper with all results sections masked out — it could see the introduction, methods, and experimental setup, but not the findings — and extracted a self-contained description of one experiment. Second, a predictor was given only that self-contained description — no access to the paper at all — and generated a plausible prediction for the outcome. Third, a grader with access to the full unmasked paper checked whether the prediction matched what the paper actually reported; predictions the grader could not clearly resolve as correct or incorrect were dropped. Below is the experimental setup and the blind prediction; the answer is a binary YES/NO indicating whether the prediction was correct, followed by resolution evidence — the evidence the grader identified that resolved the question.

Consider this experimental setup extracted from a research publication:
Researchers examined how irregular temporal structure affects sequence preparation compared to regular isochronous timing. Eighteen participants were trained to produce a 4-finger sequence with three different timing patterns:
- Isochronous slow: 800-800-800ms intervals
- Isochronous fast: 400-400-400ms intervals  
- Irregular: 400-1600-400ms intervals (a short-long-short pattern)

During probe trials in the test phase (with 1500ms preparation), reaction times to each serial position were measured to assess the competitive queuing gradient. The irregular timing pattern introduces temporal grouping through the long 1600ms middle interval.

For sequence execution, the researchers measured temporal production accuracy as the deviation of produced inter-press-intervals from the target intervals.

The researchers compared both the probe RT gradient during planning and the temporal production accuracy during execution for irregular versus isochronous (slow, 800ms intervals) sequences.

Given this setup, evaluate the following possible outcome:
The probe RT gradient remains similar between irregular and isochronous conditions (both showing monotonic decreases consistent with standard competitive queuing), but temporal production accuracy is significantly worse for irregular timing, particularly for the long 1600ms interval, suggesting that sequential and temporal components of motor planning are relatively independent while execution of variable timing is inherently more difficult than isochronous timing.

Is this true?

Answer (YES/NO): NO